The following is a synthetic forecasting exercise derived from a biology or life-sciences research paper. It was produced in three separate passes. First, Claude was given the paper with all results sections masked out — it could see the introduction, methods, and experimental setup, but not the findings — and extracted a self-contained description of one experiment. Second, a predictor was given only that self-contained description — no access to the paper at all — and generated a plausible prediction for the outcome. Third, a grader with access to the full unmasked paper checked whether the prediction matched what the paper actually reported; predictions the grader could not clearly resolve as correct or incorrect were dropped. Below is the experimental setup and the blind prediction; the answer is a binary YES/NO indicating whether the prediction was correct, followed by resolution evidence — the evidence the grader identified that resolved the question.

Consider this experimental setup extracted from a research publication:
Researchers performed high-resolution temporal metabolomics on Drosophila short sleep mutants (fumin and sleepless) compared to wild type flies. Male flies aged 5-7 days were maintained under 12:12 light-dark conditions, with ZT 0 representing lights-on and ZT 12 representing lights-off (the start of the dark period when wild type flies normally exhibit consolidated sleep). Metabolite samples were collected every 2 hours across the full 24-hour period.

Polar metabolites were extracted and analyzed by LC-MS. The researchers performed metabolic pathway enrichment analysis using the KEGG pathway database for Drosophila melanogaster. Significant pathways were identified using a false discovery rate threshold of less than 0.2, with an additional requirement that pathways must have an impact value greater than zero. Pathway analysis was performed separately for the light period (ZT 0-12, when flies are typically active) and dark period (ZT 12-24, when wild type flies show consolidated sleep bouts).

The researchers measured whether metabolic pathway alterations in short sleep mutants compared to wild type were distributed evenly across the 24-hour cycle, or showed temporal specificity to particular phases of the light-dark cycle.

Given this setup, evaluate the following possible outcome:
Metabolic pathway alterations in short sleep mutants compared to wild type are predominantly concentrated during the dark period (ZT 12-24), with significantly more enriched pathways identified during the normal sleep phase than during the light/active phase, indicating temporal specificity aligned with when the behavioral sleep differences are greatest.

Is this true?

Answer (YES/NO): YES